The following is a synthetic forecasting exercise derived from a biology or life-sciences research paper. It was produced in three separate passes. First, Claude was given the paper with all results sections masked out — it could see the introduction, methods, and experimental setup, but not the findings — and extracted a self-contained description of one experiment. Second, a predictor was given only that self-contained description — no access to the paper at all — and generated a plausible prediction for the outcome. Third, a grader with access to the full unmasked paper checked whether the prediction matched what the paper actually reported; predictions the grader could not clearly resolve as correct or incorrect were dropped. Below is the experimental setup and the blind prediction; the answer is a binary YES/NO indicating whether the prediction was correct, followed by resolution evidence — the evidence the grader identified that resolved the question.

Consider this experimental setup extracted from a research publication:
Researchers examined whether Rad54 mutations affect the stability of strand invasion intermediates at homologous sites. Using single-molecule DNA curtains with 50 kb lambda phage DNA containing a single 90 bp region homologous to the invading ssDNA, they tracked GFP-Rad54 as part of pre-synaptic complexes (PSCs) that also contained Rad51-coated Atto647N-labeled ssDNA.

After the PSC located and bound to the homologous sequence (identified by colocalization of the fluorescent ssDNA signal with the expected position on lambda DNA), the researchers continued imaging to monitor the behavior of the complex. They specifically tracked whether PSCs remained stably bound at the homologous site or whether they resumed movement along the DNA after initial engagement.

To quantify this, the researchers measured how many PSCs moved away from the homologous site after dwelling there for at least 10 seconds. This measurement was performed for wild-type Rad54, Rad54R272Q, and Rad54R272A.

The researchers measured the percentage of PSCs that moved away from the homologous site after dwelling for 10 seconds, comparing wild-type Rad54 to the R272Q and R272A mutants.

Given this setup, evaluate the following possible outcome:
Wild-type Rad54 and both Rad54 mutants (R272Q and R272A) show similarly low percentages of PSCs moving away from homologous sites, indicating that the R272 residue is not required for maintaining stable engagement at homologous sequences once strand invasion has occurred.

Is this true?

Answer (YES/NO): NO